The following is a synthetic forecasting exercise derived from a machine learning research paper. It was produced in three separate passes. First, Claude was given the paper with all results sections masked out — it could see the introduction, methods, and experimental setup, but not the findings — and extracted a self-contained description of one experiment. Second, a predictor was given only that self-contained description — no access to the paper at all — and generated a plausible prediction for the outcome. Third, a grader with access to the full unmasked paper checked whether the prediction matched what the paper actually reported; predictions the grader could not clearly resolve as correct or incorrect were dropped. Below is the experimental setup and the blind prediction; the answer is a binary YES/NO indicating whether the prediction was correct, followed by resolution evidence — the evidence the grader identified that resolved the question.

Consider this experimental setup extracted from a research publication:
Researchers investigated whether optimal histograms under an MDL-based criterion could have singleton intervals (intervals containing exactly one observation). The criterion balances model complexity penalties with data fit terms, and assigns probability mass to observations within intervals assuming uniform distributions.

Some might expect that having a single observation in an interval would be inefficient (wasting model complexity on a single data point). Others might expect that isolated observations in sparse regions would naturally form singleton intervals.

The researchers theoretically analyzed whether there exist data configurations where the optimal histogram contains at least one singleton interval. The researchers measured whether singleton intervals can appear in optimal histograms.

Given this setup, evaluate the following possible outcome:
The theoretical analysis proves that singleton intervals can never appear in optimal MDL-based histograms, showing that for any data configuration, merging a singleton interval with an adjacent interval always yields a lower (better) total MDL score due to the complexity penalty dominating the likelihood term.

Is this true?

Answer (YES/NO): NO